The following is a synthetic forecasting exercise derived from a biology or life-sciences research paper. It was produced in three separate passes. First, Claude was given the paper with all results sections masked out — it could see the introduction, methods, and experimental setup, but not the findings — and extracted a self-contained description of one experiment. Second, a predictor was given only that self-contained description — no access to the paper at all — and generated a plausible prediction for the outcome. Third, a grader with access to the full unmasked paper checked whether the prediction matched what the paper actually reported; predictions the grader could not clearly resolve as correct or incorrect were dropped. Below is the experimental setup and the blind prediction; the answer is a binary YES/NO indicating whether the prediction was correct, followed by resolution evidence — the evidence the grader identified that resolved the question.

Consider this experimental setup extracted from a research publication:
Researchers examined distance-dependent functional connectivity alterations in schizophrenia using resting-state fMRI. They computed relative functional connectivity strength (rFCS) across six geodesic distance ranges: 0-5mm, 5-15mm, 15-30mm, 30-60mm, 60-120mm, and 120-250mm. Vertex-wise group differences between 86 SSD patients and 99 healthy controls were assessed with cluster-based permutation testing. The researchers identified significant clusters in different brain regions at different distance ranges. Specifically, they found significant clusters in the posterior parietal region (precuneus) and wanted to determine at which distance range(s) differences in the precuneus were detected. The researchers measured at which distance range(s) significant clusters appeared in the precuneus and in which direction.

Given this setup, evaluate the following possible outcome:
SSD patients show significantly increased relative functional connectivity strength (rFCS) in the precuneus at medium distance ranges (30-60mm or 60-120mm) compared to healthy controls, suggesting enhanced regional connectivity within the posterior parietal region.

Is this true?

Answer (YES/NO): YES